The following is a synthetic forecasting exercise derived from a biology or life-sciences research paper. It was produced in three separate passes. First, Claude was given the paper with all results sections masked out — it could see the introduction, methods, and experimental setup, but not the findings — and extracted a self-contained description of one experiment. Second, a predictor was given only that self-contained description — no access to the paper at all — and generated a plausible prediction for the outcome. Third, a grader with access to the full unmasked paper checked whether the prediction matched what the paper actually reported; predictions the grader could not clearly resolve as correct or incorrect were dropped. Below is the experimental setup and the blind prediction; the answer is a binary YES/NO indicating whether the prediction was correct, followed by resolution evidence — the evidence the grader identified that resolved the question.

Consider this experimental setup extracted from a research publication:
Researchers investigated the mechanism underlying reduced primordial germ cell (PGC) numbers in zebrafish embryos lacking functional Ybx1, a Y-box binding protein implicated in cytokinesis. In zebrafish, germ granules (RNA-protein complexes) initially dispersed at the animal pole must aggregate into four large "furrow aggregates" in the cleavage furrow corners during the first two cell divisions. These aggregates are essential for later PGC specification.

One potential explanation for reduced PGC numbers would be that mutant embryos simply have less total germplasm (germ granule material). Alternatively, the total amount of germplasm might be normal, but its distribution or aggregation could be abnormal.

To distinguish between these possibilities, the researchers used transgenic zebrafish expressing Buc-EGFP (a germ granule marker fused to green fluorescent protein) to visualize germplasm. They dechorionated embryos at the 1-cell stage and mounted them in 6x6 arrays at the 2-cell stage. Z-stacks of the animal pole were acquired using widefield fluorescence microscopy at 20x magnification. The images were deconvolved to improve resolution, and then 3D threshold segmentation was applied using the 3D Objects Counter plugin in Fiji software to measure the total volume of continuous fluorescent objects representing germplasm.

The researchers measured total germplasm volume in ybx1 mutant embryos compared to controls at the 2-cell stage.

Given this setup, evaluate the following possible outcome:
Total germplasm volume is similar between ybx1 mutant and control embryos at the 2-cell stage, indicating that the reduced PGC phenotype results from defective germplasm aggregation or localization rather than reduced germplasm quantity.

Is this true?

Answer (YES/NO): YES